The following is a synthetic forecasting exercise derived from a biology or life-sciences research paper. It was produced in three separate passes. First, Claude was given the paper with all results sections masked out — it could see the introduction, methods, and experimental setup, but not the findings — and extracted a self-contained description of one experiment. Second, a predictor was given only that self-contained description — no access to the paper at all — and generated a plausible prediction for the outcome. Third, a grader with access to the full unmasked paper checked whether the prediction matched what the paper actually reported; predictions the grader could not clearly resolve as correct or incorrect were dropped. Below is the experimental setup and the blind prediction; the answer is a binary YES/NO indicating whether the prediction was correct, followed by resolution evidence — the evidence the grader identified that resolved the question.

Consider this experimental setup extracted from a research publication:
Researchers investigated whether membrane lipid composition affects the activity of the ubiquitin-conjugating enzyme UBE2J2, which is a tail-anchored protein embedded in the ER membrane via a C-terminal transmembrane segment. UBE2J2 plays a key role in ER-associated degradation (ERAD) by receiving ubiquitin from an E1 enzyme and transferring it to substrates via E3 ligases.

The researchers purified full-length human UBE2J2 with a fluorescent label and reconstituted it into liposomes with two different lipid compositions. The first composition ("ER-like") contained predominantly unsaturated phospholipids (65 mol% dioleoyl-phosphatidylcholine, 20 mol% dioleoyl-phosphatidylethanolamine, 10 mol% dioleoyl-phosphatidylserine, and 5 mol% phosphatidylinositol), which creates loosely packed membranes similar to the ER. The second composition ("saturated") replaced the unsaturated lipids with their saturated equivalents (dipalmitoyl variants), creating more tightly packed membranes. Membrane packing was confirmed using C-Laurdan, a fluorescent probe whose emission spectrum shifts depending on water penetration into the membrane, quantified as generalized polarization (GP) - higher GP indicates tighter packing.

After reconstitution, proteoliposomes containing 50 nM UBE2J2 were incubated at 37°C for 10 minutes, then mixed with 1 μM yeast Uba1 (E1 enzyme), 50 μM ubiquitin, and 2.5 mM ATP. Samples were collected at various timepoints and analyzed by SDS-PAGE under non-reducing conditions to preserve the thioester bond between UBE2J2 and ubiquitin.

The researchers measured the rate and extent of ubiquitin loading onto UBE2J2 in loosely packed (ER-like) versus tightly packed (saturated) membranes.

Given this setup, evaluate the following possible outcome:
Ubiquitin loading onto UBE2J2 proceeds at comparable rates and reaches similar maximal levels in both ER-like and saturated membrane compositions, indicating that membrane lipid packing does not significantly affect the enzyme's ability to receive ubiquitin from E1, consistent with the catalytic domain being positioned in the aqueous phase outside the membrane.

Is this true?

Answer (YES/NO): NO